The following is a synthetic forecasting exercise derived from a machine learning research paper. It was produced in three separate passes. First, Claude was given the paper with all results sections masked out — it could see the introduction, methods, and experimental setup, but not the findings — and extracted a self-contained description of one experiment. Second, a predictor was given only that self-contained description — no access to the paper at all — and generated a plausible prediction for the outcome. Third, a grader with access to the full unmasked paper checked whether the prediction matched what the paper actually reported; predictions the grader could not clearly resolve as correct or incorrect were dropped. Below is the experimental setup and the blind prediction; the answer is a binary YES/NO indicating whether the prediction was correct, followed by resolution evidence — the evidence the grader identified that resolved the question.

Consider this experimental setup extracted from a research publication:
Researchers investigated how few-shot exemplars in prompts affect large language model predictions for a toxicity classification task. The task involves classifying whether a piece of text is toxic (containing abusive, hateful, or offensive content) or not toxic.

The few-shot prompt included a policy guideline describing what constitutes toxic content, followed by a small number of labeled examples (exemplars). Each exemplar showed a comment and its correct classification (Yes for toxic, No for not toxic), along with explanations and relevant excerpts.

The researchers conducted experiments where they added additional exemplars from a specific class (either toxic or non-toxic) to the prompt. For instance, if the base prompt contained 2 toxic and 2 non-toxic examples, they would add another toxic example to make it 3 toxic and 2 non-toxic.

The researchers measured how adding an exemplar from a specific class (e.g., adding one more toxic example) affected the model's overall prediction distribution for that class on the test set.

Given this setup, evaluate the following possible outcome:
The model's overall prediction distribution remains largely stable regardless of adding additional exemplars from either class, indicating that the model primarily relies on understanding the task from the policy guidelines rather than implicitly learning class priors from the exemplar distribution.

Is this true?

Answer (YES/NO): NO